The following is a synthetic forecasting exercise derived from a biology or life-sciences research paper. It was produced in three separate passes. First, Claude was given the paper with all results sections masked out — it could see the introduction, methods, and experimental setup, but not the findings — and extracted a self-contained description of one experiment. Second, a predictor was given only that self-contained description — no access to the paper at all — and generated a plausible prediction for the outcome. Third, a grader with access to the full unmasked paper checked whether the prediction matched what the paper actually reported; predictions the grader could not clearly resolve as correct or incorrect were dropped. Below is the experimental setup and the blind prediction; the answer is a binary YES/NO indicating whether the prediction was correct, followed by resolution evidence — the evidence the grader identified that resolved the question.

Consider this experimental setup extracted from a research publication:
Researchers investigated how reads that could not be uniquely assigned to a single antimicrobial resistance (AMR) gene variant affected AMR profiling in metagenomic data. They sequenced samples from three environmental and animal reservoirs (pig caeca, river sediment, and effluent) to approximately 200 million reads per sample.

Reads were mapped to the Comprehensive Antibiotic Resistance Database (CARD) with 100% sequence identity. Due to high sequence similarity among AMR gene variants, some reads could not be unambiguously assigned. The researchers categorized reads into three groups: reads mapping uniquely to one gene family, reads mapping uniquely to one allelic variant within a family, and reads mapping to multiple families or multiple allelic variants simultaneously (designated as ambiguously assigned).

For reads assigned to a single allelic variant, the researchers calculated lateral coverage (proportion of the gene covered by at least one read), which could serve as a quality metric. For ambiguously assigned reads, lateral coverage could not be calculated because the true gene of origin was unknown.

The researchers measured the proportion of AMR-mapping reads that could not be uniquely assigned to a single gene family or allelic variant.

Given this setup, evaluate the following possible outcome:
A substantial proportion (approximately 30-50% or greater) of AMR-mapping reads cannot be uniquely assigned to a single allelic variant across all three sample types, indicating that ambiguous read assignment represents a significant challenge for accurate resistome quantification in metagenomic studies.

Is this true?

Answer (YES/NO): NO